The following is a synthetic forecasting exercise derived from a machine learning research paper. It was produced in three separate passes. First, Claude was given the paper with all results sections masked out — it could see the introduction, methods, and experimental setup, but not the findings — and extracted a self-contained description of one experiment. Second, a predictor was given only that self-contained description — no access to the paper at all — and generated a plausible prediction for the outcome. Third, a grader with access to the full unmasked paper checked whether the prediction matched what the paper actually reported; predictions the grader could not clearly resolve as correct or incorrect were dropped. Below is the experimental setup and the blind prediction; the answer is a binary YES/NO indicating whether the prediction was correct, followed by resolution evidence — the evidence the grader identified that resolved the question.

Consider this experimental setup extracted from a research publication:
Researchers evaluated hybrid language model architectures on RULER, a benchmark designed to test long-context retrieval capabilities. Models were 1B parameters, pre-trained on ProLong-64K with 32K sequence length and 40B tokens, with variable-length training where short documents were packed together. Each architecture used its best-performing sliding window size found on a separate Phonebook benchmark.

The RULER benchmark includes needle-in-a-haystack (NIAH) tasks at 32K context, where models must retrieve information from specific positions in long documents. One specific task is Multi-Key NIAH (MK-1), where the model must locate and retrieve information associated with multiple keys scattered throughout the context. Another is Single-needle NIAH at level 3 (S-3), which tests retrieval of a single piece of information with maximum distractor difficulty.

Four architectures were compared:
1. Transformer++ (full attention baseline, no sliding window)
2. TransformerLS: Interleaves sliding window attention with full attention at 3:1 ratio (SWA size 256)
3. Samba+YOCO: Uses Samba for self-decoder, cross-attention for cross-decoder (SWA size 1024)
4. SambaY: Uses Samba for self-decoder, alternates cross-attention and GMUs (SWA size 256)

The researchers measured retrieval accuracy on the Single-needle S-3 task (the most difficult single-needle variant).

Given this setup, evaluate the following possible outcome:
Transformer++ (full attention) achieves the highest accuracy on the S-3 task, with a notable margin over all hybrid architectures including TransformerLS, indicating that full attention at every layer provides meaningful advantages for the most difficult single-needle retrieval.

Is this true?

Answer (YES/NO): NO